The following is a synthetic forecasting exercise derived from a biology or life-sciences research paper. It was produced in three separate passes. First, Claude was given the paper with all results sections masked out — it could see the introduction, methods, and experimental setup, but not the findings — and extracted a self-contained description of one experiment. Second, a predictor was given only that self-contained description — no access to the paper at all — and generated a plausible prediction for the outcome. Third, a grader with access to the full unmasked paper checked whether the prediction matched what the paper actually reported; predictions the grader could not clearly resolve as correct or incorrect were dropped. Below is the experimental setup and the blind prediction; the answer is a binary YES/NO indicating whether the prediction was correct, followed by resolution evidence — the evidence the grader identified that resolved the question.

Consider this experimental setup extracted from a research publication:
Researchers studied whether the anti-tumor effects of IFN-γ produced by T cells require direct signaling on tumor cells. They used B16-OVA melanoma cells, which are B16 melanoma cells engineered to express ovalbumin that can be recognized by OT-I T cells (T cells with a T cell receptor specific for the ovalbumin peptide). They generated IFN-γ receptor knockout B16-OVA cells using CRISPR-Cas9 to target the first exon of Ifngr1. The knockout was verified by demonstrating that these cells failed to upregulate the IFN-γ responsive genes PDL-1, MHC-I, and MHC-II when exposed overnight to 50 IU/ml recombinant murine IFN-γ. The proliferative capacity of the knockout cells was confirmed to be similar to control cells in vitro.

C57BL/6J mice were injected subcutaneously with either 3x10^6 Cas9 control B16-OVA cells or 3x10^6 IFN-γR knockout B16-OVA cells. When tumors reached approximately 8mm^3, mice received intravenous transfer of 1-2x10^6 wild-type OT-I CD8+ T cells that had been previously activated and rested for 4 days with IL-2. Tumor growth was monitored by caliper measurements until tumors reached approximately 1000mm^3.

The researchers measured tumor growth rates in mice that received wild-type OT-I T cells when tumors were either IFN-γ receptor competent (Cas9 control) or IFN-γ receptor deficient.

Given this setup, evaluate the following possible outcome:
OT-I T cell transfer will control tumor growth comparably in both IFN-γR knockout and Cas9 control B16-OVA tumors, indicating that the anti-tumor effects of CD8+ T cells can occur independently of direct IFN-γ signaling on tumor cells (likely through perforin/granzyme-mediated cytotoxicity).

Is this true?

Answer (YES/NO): NO